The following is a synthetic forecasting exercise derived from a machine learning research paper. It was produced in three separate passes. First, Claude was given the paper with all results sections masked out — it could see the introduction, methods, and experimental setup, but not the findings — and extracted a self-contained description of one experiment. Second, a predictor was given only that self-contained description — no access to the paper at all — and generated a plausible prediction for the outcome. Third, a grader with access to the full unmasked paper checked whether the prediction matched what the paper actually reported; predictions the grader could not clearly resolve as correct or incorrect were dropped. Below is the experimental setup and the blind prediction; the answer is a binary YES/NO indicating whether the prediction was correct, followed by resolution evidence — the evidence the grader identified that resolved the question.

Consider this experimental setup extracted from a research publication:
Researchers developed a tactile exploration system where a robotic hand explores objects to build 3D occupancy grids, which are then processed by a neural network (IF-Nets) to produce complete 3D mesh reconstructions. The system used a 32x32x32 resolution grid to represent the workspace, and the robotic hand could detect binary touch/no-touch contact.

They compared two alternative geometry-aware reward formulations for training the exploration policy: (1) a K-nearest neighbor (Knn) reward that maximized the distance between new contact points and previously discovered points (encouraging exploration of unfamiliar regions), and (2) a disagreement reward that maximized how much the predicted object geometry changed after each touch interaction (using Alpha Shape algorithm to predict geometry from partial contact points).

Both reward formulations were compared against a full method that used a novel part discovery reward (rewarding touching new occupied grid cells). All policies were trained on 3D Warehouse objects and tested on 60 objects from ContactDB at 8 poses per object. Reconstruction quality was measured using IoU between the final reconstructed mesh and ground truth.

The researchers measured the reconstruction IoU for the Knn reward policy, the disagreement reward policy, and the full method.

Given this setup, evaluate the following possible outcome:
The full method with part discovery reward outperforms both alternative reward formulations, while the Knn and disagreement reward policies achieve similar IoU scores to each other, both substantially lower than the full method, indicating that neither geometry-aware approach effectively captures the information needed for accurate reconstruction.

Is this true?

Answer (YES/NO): NO